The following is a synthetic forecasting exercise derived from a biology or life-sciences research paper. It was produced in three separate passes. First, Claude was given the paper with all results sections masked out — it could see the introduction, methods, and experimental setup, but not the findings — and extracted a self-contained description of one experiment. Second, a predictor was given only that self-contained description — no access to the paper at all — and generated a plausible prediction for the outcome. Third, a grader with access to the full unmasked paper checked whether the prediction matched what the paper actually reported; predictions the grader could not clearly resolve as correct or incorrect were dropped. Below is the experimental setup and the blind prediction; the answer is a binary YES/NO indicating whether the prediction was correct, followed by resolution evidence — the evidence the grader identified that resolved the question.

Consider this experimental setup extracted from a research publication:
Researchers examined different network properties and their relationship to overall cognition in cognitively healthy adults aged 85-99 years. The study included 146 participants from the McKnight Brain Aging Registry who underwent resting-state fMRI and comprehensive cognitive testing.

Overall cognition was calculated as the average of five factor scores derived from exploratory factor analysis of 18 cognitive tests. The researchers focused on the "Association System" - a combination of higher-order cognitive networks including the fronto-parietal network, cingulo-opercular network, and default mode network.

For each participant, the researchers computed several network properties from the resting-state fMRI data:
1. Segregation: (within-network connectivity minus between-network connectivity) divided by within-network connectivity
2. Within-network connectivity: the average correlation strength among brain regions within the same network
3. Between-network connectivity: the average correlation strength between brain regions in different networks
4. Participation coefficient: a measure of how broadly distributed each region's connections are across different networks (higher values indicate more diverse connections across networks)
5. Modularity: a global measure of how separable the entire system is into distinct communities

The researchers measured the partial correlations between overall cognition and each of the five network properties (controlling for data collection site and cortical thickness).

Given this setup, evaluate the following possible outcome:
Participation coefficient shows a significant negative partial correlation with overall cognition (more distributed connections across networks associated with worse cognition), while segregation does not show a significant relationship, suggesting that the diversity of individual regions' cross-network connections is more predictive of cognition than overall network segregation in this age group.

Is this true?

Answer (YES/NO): NO